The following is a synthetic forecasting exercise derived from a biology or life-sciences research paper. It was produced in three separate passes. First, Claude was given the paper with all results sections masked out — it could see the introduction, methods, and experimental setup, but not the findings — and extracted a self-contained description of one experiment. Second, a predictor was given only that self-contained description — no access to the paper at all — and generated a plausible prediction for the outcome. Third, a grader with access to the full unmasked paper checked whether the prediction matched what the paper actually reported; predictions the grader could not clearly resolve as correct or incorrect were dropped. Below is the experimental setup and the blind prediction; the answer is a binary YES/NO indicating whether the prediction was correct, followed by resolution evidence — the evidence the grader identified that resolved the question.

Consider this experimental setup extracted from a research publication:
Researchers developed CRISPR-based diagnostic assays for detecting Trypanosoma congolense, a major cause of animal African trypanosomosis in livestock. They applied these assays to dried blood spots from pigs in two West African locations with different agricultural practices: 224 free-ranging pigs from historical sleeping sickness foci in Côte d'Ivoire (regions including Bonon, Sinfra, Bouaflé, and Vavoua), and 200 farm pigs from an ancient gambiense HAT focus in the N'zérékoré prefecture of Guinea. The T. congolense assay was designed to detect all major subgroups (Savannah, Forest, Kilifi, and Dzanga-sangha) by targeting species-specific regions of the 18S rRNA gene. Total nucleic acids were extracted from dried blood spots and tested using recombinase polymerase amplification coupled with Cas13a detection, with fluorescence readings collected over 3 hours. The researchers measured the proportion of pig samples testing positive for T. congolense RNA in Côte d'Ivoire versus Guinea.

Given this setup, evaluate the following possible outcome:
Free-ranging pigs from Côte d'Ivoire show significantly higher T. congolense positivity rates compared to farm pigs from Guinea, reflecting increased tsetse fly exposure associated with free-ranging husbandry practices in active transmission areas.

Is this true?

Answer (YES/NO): YES